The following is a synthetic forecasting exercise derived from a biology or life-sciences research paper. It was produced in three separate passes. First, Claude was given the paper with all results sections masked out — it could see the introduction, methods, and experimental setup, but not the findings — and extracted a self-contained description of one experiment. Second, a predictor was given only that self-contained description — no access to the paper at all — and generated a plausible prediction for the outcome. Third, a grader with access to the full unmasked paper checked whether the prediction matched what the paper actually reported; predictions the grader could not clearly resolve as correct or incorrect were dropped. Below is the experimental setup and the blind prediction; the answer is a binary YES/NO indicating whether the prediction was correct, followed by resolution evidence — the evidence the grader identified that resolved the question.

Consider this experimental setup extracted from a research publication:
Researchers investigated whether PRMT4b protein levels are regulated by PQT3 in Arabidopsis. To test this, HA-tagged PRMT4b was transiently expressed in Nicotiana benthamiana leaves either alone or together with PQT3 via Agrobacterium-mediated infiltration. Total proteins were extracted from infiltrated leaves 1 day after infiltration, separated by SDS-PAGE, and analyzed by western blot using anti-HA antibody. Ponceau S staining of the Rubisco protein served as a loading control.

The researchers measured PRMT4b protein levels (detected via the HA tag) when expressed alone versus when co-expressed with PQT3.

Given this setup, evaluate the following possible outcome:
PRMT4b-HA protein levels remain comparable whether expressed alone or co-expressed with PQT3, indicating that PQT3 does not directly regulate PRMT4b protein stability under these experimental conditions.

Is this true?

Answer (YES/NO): NO